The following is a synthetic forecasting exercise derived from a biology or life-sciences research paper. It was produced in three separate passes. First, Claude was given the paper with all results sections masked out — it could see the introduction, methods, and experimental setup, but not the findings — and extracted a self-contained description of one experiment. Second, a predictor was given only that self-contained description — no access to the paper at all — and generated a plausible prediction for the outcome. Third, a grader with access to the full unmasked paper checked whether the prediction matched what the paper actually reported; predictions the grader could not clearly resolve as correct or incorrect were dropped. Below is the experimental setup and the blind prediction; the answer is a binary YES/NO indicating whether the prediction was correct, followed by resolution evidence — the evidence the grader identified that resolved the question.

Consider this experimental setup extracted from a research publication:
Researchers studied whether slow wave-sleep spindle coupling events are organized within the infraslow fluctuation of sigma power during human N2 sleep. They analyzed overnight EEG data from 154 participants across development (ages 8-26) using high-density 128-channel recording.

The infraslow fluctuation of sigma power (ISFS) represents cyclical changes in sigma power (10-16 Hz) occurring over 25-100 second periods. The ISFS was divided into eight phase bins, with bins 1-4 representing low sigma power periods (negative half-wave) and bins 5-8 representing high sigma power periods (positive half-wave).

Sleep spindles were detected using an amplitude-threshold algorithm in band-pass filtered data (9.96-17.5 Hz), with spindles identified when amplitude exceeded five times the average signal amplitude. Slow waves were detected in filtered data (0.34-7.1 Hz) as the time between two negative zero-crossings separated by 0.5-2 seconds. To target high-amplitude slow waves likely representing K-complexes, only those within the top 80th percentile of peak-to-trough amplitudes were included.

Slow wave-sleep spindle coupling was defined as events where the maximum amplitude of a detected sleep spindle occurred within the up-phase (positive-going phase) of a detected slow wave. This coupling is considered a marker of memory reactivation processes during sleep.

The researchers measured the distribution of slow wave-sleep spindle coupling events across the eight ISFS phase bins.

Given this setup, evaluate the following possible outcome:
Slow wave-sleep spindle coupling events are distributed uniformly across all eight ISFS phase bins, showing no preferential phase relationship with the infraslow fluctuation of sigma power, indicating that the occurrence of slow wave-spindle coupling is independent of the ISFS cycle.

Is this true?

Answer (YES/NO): NO